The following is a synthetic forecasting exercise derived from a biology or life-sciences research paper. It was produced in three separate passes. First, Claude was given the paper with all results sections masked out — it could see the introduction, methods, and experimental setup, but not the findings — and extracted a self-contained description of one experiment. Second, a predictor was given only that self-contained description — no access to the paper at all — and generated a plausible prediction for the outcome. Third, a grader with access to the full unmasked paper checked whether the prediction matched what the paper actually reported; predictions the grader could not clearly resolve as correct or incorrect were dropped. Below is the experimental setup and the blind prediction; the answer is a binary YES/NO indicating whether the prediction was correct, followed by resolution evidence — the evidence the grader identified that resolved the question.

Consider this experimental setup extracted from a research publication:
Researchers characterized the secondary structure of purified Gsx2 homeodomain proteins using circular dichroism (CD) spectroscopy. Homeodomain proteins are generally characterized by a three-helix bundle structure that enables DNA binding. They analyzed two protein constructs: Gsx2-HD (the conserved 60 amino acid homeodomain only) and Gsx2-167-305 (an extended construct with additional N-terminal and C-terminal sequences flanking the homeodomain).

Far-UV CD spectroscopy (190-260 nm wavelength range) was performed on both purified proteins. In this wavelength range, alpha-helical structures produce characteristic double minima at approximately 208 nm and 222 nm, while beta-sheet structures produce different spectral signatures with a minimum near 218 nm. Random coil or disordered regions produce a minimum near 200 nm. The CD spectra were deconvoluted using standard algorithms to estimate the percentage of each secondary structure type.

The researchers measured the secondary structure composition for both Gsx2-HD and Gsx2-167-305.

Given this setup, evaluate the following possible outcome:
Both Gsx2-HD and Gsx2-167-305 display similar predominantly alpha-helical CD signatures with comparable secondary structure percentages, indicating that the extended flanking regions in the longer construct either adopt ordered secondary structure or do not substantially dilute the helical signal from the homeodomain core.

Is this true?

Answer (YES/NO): NO